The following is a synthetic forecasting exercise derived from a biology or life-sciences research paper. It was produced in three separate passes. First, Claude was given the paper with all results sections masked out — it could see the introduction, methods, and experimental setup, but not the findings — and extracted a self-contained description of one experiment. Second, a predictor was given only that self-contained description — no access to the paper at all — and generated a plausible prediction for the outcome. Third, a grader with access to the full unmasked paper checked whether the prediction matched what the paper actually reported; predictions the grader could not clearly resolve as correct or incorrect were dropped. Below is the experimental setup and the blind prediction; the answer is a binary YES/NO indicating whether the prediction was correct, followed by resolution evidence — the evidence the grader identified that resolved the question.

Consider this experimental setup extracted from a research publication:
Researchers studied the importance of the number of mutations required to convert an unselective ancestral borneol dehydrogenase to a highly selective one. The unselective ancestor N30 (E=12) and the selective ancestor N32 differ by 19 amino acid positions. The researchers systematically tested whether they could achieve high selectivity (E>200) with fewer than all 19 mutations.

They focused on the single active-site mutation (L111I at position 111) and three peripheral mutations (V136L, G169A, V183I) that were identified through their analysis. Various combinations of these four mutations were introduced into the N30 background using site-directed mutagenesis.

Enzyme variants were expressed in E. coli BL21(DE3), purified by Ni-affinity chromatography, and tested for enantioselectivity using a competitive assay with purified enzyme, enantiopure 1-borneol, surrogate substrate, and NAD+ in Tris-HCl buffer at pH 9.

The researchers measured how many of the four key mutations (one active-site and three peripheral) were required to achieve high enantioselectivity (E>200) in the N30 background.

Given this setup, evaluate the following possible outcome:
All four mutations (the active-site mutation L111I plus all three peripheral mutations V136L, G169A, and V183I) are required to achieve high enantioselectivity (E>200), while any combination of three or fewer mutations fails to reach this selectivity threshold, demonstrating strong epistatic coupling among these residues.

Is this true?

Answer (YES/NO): YES